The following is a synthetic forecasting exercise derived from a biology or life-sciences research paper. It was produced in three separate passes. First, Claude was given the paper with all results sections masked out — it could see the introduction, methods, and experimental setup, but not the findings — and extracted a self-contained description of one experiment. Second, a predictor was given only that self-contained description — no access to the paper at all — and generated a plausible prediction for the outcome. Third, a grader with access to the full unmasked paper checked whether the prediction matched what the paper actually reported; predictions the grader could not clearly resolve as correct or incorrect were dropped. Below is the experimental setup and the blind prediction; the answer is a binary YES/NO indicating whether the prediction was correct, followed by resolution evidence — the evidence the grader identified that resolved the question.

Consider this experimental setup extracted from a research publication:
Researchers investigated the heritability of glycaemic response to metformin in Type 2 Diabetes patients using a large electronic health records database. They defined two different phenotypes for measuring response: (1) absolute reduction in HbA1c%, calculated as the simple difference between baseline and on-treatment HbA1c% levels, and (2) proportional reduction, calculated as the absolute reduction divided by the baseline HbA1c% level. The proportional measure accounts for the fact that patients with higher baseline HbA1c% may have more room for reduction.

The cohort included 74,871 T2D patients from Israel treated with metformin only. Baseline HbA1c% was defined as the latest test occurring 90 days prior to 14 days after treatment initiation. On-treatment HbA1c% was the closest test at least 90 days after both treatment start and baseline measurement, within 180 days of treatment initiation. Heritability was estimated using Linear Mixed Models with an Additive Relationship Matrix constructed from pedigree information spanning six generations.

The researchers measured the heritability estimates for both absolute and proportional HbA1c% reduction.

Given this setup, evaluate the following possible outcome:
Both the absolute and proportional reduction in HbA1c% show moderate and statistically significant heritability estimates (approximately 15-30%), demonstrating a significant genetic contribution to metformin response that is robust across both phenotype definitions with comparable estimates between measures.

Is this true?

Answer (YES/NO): NO